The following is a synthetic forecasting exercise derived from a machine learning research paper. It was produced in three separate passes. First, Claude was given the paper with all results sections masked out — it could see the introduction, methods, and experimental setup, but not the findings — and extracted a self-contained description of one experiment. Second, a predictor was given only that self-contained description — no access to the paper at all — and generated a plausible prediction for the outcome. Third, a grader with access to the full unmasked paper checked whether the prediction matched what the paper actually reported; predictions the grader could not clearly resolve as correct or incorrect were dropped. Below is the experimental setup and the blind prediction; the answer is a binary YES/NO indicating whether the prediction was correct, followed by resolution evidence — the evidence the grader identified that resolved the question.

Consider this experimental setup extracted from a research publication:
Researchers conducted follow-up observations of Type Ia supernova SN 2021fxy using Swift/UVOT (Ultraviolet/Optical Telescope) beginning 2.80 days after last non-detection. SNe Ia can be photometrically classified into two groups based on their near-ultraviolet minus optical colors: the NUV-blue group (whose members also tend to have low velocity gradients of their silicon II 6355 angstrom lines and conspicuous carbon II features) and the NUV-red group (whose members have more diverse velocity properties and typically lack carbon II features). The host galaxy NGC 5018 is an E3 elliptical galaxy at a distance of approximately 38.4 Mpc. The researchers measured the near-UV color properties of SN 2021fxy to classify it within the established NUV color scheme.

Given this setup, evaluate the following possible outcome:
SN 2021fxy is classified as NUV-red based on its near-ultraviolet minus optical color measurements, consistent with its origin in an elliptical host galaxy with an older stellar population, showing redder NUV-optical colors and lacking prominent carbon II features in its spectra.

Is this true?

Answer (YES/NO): YES